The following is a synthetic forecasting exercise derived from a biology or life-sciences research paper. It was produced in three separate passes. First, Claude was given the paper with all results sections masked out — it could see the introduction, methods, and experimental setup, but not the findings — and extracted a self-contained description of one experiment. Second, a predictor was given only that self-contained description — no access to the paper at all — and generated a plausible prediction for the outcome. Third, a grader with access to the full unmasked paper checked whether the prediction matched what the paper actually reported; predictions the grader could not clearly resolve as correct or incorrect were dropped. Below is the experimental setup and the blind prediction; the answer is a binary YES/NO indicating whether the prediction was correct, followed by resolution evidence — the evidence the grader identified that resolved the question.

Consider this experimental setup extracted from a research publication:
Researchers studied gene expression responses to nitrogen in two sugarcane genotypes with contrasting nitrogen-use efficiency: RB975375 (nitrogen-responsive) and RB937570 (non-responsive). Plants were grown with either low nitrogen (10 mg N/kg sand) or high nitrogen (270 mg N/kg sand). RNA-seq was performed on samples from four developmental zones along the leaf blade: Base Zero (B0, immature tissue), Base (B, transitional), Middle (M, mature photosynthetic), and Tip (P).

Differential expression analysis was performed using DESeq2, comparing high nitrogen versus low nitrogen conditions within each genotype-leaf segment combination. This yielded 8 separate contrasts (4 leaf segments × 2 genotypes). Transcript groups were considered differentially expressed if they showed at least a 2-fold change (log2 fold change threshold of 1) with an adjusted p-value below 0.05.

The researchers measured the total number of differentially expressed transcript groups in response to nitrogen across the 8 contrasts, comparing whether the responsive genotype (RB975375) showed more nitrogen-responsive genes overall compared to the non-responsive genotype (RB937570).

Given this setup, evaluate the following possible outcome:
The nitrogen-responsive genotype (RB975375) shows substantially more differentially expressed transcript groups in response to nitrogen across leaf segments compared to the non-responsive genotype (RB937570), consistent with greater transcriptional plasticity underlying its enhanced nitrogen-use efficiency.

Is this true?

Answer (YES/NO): NO